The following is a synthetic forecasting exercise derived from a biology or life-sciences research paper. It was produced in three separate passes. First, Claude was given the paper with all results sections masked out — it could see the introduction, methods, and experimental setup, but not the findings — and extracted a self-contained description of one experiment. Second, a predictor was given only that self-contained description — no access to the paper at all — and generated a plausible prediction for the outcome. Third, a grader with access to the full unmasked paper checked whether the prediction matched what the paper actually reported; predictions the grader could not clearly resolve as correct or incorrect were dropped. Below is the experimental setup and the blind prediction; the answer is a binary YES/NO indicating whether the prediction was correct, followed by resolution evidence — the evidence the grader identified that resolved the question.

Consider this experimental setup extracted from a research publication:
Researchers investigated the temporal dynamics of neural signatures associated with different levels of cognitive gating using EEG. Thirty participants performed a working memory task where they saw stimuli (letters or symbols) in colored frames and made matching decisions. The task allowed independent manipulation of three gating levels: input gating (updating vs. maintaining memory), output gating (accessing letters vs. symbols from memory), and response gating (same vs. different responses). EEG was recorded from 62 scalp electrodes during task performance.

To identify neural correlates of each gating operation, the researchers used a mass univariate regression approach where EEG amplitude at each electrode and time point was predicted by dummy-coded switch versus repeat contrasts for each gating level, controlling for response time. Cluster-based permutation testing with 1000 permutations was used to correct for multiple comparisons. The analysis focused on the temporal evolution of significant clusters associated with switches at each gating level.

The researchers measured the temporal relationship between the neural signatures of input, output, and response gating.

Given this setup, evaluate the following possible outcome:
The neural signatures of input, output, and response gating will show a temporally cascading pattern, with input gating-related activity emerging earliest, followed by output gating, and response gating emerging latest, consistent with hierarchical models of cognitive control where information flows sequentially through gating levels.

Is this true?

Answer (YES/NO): NO